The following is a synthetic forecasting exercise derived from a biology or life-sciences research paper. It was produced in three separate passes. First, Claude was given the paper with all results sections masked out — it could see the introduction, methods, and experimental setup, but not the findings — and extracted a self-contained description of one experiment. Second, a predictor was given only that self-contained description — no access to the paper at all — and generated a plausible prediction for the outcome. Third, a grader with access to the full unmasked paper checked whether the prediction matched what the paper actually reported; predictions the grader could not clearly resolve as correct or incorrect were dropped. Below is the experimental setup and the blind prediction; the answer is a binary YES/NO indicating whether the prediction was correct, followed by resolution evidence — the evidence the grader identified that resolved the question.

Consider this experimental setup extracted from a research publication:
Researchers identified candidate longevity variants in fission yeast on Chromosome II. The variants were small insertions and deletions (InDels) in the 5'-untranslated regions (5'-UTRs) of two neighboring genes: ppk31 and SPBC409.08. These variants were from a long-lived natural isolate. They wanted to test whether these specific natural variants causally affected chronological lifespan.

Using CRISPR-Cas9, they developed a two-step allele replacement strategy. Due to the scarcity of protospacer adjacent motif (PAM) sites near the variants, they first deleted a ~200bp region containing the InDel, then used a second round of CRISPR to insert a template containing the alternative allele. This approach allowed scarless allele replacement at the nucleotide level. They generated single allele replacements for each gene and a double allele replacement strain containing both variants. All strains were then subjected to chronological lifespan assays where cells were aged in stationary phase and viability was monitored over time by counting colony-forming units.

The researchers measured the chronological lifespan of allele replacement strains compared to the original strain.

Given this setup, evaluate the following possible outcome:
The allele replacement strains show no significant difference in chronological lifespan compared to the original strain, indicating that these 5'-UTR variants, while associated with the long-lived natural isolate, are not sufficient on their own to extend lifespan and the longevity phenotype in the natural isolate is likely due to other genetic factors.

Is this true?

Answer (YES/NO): NO